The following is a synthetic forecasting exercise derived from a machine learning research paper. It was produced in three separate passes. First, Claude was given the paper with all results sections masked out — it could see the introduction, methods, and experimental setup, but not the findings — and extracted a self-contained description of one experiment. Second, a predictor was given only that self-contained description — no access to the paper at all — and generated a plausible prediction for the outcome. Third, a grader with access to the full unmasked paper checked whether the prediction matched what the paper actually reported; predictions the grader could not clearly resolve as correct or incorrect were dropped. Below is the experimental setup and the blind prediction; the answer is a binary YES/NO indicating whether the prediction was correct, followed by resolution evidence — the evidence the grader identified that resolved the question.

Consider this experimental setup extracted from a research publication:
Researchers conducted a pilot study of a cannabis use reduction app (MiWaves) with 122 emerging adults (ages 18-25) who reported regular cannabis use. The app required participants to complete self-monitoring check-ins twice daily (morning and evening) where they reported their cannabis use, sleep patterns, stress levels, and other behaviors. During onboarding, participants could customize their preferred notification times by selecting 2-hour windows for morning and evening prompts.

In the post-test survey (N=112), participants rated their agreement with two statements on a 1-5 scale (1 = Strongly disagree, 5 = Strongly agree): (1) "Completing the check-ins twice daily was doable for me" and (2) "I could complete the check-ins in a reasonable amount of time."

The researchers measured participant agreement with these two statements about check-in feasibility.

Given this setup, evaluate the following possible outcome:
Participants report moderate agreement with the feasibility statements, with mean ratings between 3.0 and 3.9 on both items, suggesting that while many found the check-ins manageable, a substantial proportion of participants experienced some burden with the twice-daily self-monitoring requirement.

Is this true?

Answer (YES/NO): NO